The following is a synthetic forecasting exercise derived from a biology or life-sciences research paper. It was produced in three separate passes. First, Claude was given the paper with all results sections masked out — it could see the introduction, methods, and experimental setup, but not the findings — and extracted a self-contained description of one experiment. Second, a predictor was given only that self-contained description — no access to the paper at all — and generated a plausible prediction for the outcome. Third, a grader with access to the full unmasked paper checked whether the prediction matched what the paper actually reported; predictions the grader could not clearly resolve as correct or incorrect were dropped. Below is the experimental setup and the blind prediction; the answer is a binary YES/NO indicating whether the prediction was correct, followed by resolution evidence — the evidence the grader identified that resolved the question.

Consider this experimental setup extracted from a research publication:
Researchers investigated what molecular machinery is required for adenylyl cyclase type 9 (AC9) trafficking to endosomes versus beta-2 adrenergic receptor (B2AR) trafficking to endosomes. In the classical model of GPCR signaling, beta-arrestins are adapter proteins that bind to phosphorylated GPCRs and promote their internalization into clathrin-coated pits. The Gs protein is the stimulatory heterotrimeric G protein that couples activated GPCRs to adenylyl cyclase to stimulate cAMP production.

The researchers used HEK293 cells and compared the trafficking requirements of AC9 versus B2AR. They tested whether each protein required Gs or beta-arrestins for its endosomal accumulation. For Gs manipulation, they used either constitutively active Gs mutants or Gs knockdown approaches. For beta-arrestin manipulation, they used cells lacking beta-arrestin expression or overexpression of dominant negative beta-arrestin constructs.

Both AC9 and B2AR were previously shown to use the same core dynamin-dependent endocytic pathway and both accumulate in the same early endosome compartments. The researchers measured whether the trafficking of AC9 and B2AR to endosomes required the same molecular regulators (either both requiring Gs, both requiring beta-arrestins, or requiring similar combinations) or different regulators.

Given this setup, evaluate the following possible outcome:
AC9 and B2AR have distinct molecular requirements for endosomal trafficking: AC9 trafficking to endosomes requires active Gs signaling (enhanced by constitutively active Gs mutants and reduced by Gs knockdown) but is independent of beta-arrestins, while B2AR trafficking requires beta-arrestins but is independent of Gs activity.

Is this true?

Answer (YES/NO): YES